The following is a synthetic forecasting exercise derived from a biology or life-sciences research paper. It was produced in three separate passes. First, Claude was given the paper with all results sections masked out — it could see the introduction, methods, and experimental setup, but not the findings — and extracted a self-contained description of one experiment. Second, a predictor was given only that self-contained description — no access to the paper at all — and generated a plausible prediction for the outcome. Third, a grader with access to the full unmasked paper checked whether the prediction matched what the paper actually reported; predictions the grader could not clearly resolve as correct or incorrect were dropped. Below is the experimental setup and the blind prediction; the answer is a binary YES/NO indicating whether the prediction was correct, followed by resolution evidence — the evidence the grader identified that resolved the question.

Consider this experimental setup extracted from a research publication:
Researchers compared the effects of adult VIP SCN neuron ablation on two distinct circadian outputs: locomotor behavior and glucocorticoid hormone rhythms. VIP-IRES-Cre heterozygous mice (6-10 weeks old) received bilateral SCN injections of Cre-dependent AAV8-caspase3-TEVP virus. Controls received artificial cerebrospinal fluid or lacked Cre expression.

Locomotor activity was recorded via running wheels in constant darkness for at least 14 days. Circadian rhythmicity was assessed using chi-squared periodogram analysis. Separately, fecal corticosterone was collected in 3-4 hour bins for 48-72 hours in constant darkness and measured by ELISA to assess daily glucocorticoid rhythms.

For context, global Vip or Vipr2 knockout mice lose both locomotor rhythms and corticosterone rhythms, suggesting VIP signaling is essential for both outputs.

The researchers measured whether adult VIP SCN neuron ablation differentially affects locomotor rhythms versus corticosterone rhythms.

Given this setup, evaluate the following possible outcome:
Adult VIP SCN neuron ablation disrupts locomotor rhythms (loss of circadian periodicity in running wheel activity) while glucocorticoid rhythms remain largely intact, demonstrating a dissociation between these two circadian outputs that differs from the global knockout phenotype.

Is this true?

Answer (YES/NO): NO